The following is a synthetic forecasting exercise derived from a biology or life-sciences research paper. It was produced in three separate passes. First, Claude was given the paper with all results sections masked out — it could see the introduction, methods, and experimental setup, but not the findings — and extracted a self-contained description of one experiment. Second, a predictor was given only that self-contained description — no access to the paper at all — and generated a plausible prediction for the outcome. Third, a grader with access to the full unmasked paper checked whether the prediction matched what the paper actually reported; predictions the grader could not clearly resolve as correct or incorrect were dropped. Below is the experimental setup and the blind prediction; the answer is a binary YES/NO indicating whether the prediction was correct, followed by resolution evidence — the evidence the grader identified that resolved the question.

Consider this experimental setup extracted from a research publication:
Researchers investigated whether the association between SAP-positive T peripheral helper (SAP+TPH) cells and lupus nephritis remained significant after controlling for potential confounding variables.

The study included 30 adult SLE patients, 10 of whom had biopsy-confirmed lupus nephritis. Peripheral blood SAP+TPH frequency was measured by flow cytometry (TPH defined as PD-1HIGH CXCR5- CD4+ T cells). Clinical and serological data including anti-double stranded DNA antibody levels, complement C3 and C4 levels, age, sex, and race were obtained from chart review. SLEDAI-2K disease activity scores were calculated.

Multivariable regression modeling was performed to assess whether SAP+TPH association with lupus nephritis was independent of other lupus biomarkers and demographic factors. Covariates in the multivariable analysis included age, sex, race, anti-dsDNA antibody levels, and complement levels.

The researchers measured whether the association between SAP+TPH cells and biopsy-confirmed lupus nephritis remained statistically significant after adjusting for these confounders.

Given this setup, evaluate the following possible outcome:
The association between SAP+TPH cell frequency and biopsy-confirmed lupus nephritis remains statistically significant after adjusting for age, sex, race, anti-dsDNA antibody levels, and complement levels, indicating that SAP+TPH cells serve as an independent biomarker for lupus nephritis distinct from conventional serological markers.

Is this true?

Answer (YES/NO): YES